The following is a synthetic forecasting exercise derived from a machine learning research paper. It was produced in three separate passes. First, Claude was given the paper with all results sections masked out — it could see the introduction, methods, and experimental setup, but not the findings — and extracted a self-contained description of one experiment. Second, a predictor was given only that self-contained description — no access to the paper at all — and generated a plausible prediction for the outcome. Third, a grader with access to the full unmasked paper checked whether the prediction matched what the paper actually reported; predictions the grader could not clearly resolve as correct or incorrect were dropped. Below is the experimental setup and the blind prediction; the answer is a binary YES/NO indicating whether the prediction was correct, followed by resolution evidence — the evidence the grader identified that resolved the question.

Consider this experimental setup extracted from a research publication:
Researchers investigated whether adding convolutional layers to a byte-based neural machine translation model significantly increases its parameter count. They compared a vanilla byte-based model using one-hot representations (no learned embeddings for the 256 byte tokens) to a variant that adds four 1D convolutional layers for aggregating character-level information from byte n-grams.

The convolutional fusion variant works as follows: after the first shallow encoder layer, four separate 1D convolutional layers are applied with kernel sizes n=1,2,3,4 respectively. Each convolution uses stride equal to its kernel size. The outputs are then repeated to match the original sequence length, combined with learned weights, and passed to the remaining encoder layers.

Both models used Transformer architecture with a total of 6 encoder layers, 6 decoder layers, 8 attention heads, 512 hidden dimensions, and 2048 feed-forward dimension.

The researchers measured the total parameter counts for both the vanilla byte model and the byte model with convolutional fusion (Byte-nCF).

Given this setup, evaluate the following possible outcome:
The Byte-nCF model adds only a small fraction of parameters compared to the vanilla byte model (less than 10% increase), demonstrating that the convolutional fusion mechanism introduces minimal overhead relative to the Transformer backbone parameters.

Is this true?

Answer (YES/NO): YES